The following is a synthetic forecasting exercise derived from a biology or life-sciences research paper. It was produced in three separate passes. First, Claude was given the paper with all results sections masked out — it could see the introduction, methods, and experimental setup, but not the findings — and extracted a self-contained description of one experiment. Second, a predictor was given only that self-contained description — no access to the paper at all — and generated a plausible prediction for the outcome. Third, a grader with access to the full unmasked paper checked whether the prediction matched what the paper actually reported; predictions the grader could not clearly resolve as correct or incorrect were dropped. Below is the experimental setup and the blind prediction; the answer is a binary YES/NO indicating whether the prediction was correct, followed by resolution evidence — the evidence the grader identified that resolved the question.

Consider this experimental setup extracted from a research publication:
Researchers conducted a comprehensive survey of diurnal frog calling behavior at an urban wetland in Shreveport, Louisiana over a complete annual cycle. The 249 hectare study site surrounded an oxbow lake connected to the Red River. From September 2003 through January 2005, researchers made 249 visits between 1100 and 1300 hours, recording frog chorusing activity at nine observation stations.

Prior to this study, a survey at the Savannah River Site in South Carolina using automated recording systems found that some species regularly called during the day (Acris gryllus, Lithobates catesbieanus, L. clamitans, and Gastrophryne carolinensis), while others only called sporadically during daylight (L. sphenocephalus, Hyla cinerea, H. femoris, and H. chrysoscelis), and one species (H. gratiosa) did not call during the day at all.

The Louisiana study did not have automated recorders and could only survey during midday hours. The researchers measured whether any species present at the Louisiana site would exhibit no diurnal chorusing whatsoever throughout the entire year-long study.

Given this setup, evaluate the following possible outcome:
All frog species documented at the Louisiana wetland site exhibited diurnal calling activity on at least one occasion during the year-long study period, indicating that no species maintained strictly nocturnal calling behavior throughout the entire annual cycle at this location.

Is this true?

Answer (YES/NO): NO